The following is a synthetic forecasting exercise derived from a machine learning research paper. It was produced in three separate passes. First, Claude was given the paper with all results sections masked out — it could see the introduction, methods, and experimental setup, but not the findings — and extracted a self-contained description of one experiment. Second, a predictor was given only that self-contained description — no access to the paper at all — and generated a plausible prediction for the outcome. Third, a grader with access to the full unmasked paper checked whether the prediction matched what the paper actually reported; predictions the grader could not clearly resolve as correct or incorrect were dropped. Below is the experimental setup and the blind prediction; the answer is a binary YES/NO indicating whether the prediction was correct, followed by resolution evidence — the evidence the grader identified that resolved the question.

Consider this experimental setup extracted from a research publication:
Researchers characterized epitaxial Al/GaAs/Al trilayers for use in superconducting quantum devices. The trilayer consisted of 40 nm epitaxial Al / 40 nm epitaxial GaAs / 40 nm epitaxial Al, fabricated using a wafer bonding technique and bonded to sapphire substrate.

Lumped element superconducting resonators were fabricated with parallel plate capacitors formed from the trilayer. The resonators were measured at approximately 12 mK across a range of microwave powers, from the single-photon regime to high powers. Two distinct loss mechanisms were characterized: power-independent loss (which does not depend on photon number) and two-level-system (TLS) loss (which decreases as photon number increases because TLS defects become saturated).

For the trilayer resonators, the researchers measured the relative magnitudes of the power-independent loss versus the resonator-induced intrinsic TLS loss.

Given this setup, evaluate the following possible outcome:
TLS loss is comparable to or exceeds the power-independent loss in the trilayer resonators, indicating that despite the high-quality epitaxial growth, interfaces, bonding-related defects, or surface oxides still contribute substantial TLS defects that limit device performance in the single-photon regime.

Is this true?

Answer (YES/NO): YES